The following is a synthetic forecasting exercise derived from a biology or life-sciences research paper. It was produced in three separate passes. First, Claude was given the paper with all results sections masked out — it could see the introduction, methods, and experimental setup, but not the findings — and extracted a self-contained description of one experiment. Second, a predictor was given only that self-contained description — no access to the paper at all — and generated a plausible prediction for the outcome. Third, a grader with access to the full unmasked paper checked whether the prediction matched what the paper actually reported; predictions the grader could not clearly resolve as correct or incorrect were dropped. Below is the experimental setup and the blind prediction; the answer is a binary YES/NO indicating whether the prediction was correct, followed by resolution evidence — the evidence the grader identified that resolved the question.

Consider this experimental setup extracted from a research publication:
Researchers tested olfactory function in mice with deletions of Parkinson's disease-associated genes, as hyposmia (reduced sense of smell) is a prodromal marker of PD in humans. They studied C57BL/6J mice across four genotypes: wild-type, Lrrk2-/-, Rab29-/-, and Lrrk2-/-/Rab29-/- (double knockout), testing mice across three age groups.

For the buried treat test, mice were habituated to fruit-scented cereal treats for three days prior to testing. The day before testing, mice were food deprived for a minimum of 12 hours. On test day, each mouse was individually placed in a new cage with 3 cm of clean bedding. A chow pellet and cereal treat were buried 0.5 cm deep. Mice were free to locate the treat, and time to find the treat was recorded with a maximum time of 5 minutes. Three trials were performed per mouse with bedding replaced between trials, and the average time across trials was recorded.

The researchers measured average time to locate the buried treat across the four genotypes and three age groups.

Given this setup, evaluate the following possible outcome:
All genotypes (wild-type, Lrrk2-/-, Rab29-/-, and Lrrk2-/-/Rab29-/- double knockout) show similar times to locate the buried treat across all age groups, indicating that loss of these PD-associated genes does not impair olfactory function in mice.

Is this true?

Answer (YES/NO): NO